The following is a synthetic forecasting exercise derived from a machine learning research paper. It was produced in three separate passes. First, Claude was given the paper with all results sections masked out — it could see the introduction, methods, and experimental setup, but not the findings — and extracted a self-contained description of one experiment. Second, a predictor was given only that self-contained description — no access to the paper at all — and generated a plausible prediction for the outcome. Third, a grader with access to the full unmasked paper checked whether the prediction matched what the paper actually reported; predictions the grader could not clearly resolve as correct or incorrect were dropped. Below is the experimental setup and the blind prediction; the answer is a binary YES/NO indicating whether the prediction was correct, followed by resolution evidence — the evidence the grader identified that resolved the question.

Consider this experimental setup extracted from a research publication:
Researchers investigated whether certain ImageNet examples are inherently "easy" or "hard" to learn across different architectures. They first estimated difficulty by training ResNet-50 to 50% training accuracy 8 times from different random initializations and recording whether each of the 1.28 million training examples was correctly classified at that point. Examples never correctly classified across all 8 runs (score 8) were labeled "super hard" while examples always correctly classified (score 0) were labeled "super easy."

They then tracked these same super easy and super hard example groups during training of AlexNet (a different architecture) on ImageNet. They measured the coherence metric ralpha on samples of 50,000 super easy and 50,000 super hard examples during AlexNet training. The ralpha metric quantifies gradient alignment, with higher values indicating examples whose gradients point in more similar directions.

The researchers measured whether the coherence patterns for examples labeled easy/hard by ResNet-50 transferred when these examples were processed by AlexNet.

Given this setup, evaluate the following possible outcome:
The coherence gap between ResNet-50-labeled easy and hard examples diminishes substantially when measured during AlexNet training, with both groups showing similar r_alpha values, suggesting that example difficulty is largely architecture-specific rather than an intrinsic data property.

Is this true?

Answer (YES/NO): NO